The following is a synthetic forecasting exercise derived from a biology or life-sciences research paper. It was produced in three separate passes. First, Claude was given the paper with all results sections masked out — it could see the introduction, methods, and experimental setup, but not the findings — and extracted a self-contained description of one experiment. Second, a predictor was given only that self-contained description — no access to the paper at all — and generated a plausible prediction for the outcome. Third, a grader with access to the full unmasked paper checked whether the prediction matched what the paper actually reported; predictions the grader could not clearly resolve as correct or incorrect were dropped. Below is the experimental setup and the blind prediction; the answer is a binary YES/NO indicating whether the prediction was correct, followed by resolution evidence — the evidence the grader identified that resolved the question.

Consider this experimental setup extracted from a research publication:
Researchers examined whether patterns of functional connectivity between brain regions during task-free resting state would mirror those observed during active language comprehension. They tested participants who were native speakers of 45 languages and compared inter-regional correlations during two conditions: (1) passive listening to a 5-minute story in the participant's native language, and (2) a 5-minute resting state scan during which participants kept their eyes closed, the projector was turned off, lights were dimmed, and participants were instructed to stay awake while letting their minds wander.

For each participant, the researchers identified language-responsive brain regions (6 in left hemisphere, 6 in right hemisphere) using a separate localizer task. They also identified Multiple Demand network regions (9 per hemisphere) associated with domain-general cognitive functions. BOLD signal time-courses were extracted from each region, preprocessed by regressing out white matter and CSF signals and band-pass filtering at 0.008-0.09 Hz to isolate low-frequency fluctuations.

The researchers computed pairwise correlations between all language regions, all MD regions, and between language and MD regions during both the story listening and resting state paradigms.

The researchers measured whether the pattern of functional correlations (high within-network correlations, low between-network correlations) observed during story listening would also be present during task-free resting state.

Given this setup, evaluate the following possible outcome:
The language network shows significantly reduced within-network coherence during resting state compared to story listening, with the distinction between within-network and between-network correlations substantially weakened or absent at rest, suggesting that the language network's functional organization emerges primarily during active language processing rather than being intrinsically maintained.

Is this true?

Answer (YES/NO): NO